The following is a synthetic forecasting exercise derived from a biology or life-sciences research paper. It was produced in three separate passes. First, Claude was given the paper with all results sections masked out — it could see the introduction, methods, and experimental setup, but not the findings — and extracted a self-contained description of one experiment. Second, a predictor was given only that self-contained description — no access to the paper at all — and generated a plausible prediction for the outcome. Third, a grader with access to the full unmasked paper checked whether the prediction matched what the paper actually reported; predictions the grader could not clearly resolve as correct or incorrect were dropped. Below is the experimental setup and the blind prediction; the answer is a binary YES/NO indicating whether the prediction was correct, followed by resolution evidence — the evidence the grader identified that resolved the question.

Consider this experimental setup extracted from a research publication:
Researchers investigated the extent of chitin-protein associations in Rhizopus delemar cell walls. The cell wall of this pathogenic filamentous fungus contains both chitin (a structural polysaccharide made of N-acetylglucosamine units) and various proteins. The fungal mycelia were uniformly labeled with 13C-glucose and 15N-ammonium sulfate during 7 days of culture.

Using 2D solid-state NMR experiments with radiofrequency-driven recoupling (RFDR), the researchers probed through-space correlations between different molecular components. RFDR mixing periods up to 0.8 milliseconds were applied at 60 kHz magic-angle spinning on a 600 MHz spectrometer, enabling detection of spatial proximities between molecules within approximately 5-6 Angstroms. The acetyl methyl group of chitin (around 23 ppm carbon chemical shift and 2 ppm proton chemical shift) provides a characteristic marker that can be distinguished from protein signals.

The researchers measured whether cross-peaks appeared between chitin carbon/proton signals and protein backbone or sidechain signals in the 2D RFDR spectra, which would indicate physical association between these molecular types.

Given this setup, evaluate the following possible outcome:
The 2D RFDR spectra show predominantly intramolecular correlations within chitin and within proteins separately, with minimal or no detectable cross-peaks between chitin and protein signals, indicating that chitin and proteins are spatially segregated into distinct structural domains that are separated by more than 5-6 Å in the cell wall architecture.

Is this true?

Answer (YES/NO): NO